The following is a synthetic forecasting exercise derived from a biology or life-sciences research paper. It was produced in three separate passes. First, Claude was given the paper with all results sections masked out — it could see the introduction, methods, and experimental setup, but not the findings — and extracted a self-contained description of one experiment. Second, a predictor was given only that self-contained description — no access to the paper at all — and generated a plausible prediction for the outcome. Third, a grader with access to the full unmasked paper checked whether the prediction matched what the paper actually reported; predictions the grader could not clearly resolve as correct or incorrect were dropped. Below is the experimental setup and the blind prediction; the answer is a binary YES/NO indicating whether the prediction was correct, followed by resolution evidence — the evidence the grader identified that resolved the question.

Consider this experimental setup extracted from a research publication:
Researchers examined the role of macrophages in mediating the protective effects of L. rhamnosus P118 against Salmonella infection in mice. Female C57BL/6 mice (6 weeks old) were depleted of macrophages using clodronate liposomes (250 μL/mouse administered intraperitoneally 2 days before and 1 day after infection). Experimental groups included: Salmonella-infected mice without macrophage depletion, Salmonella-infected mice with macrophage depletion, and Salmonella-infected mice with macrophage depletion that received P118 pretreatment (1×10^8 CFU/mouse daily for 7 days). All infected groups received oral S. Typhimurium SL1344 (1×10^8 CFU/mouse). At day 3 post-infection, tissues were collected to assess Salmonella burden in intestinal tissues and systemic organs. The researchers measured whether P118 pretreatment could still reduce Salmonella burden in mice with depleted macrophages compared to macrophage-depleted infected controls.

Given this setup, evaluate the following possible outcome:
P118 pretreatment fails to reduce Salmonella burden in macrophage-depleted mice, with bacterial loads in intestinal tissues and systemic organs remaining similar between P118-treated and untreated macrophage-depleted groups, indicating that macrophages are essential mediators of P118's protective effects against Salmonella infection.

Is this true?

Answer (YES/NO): YES